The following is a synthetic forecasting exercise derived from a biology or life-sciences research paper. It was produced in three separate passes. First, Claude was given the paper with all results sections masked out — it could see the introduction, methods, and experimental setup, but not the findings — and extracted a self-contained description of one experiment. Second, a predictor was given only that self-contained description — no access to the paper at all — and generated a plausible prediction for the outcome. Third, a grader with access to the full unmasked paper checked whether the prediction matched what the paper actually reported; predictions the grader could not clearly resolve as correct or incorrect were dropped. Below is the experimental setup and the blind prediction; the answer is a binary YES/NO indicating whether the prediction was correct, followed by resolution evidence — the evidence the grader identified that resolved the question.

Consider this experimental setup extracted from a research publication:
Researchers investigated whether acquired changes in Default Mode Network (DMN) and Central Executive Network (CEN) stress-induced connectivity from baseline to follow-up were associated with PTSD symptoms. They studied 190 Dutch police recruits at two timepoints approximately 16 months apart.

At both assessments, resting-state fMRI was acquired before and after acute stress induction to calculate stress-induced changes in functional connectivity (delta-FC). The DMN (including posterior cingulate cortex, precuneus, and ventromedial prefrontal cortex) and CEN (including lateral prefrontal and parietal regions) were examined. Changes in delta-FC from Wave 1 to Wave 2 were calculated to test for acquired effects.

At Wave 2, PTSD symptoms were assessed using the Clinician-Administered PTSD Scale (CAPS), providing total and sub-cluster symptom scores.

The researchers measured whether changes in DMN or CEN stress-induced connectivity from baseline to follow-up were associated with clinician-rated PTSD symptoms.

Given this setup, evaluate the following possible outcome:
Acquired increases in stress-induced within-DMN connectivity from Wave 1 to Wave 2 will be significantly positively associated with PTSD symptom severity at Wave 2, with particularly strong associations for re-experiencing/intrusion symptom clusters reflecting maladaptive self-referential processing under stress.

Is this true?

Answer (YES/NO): NO